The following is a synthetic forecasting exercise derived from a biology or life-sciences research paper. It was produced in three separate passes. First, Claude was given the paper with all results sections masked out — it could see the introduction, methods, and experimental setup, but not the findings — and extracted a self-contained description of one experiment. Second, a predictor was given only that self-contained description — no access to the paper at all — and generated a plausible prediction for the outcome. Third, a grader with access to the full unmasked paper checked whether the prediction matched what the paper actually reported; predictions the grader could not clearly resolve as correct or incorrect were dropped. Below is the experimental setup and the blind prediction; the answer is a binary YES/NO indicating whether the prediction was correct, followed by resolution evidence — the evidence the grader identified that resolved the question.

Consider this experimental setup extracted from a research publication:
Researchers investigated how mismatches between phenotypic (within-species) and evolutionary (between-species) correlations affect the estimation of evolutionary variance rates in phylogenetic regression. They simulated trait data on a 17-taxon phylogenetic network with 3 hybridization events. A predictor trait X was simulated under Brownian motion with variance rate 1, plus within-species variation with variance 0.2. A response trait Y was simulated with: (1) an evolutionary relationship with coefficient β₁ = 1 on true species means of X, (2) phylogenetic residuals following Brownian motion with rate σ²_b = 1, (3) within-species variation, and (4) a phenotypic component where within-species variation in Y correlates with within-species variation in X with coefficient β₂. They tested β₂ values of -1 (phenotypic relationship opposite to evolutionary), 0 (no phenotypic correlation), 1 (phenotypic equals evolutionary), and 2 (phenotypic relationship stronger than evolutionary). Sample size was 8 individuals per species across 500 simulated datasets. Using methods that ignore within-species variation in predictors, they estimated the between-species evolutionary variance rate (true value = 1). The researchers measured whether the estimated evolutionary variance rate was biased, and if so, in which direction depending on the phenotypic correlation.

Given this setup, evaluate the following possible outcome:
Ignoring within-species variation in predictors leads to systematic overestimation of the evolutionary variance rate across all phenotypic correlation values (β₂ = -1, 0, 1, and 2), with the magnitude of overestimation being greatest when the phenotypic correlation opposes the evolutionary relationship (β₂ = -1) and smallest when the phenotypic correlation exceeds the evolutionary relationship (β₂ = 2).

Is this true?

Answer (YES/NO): NO